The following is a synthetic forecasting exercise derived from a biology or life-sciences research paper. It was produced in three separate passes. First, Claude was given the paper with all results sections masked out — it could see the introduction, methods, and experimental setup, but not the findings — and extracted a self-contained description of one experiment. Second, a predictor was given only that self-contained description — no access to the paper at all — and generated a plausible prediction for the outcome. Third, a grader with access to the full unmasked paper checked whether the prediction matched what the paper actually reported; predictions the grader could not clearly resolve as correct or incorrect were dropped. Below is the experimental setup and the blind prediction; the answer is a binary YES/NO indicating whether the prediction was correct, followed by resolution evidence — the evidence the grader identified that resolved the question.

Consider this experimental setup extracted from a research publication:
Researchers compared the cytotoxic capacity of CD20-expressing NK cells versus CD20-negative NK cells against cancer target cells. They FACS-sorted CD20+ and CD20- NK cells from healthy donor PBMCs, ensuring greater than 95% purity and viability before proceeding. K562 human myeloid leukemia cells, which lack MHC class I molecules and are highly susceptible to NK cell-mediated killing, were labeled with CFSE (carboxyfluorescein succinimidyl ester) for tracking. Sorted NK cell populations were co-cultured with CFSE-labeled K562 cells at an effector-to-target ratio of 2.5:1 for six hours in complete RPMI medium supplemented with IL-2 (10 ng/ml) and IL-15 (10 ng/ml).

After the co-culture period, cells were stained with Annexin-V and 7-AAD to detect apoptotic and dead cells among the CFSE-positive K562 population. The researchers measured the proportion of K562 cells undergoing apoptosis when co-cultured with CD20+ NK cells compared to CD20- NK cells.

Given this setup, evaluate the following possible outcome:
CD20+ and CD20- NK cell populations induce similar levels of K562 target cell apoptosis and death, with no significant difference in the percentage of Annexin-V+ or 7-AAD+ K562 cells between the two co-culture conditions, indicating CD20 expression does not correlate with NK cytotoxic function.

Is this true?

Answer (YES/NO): NO